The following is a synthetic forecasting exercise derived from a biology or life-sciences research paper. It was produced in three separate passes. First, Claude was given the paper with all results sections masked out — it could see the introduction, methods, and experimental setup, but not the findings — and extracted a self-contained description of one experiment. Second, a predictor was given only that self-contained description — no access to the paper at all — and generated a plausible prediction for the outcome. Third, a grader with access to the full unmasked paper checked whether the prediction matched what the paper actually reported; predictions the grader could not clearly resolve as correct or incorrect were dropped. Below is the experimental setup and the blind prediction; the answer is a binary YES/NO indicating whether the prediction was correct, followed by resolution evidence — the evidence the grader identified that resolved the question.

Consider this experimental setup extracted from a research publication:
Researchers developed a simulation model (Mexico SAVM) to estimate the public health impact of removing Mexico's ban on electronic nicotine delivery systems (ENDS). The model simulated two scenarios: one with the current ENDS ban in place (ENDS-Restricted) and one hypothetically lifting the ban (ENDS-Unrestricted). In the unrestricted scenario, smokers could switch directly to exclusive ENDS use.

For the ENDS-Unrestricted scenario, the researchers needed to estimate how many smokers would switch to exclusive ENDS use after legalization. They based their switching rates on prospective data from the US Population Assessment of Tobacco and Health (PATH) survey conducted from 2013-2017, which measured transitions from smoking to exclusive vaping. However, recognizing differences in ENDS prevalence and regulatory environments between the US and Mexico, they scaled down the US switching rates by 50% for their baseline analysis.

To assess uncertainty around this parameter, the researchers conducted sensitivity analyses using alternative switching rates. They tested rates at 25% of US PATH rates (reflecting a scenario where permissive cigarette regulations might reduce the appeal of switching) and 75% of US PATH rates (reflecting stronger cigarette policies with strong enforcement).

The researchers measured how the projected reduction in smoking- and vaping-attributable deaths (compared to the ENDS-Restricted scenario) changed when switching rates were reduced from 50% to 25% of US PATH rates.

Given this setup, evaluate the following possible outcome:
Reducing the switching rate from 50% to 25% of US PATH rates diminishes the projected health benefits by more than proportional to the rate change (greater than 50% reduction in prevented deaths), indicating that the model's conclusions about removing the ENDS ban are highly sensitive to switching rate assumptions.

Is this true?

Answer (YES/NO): NO